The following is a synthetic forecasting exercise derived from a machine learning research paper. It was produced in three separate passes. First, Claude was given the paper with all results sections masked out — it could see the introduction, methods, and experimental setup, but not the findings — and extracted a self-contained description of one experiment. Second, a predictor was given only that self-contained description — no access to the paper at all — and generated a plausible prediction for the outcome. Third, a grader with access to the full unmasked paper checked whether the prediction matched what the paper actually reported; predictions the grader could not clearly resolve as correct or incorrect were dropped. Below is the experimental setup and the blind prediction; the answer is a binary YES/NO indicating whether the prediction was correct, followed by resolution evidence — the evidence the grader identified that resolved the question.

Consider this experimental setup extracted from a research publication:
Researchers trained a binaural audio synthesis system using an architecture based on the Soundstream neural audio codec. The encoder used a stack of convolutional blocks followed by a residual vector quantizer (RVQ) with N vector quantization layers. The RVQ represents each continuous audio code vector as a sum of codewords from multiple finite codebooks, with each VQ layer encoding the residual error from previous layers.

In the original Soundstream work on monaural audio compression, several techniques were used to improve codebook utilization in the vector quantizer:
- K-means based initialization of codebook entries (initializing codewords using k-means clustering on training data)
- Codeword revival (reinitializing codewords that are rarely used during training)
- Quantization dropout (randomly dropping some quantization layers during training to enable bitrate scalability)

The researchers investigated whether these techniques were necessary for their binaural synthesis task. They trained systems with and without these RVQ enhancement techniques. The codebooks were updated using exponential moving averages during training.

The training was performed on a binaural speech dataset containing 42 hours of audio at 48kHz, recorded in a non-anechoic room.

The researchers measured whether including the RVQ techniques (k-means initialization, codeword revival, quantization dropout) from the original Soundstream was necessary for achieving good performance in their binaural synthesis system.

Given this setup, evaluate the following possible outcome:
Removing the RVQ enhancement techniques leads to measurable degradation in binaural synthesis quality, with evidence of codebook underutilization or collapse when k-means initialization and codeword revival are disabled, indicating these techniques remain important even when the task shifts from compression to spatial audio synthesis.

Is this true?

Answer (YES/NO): NO